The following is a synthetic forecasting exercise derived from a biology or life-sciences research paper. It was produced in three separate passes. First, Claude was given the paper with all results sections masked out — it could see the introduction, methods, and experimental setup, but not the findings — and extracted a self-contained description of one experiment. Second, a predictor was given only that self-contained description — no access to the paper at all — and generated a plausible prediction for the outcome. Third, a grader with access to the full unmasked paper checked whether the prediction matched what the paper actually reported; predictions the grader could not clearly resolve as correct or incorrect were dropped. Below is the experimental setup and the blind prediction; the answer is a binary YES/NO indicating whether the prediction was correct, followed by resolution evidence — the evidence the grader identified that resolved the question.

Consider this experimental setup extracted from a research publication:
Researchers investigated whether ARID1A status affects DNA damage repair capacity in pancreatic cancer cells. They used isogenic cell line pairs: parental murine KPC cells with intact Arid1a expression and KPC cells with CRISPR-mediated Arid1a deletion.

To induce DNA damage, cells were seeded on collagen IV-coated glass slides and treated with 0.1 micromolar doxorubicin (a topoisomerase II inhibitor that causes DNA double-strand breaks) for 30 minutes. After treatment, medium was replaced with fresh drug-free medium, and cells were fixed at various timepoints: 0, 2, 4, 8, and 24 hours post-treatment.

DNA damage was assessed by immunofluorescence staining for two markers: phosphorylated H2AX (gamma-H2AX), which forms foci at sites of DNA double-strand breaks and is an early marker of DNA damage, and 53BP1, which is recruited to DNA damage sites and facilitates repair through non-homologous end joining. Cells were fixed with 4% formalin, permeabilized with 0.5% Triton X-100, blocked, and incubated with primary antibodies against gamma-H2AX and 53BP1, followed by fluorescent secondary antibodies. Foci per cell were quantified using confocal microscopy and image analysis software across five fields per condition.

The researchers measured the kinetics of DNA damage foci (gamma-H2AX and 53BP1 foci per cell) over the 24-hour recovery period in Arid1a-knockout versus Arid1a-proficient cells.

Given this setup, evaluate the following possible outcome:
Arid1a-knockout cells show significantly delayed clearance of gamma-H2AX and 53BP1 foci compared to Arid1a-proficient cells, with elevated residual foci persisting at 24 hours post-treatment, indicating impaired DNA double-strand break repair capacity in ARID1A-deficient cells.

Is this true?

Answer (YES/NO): NO